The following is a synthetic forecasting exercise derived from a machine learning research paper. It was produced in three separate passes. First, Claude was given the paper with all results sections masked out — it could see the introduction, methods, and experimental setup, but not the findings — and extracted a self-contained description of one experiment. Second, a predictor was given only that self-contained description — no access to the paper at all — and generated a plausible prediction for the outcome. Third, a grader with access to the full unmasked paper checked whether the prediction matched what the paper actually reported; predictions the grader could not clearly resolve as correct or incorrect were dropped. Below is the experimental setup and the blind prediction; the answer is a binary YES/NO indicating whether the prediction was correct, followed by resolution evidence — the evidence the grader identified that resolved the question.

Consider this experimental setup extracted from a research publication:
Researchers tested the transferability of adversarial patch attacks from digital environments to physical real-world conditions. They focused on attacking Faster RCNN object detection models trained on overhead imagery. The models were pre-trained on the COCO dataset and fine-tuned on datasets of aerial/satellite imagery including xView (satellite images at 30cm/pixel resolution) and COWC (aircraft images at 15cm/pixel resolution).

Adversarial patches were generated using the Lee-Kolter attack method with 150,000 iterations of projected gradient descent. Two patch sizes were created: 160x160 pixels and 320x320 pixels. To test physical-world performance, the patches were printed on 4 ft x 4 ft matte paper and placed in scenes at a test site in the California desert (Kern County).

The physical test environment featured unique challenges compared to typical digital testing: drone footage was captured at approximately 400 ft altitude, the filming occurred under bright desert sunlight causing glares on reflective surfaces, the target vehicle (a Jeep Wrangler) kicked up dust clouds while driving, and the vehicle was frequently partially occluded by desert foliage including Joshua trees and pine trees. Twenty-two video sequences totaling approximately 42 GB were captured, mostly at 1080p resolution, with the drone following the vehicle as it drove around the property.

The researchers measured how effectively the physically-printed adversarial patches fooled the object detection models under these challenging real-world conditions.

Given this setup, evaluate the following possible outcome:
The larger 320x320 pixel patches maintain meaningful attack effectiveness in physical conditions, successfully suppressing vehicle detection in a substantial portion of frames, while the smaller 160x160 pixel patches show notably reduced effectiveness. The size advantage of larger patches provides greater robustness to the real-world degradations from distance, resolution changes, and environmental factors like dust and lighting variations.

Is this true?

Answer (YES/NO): NO